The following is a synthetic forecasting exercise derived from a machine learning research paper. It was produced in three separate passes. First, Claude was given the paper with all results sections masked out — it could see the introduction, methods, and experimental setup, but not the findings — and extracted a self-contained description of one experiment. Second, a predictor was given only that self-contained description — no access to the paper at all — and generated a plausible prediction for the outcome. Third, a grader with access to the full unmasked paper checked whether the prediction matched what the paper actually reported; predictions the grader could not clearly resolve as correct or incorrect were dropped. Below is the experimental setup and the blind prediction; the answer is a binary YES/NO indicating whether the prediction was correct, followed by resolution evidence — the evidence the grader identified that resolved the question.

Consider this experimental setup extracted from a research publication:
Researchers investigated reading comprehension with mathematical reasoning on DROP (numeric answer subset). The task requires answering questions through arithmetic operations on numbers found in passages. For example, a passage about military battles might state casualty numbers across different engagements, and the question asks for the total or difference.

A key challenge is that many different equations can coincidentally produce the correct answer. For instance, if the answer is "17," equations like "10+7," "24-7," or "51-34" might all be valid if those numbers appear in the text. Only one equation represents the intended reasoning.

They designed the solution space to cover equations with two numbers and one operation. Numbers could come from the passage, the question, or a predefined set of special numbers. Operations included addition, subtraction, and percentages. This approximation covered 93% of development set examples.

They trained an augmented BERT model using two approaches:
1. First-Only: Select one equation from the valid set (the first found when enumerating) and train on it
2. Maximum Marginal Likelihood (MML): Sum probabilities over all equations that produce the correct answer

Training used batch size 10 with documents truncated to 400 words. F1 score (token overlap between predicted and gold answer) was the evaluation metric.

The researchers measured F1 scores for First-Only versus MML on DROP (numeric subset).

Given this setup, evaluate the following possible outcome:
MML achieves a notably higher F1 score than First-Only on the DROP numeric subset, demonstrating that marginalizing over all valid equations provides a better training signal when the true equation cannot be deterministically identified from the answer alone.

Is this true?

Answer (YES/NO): NO